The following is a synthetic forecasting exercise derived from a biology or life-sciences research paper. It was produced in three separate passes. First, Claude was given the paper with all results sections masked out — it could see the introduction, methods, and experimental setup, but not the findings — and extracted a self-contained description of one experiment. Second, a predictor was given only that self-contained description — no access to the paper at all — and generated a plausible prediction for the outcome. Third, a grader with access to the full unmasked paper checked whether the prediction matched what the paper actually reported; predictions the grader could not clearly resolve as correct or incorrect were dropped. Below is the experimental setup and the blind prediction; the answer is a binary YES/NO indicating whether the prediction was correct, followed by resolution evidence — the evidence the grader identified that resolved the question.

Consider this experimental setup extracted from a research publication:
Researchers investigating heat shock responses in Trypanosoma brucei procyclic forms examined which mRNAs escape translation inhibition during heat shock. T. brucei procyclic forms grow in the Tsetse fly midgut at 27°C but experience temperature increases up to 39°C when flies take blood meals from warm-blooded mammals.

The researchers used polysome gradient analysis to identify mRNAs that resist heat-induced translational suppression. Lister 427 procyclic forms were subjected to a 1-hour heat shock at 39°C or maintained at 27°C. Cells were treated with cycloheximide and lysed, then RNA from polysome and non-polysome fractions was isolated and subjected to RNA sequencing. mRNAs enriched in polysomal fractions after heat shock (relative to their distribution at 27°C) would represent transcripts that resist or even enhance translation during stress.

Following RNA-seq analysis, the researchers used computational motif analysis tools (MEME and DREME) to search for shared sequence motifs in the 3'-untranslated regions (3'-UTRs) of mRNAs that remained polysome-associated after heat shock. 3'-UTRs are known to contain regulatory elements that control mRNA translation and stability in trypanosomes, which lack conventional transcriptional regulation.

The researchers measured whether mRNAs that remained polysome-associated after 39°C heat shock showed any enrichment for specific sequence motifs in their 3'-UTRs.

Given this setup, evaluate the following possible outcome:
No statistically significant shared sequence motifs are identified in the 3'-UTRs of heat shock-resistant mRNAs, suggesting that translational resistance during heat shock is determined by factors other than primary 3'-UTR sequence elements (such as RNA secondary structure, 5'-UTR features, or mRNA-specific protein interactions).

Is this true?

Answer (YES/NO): YES